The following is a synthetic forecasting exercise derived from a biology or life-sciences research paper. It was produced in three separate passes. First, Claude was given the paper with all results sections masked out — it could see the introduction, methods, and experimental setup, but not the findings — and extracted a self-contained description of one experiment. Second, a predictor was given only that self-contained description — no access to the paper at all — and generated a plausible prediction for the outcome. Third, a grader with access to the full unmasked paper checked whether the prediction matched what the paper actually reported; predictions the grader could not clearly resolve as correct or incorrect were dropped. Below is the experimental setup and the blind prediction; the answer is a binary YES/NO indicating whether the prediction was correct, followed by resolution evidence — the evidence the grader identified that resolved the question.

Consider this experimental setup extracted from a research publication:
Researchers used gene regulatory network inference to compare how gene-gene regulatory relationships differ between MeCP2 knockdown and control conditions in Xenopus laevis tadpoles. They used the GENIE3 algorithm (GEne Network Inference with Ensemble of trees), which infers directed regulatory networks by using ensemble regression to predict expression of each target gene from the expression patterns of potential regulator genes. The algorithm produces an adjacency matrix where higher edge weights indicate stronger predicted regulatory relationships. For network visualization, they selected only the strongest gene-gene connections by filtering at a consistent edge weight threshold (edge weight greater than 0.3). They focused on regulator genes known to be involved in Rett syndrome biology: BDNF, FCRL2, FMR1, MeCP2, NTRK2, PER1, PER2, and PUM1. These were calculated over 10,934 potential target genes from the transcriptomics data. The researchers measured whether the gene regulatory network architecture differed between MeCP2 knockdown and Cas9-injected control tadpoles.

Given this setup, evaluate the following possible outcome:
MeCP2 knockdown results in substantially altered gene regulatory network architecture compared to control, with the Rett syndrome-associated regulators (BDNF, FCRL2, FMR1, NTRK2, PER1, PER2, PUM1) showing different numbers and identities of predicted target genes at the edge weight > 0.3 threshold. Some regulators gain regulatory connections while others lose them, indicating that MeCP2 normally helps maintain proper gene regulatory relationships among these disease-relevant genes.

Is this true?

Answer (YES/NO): YES